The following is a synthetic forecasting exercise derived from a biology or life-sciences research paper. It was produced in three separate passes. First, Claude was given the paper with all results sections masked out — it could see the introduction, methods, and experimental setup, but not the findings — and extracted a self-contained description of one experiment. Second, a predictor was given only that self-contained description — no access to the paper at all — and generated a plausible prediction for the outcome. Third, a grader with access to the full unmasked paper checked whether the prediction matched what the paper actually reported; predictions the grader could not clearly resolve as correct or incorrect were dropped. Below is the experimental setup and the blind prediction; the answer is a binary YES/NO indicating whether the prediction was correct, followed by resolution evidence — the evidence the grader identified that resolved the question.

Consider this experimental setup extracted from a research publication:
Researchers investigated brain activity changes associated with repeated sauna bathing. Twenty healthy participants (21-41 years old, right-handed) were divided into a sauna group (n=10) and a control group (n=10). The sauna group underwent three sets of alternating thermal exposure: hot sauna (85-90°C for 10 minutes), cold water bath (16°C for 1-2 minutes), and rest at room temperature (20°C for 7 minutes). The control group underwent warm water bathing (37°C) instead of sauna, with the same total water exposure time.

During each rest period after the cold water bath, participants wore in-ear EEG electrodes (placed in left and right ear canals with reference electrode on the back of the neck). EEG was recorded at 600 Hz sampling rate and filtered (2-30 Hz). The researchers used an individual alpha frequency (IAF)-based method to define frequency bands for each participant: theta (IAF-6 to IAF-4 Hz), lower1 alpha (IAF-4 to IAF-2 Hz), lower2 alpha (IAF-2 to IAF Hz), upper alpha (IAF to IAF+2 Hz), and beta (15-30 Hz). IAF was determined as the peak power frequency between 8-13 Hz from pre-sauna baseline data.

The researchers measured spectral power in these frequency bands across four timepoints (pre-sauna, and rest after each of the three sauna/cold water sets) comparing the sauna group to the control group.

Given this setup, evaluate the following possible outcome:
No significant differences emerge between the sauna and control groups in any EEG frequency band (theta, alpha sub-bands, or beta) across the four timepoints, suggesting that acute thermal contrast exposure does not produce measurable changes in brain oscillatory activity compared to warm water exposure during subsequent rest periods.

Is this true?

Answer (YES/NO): NO